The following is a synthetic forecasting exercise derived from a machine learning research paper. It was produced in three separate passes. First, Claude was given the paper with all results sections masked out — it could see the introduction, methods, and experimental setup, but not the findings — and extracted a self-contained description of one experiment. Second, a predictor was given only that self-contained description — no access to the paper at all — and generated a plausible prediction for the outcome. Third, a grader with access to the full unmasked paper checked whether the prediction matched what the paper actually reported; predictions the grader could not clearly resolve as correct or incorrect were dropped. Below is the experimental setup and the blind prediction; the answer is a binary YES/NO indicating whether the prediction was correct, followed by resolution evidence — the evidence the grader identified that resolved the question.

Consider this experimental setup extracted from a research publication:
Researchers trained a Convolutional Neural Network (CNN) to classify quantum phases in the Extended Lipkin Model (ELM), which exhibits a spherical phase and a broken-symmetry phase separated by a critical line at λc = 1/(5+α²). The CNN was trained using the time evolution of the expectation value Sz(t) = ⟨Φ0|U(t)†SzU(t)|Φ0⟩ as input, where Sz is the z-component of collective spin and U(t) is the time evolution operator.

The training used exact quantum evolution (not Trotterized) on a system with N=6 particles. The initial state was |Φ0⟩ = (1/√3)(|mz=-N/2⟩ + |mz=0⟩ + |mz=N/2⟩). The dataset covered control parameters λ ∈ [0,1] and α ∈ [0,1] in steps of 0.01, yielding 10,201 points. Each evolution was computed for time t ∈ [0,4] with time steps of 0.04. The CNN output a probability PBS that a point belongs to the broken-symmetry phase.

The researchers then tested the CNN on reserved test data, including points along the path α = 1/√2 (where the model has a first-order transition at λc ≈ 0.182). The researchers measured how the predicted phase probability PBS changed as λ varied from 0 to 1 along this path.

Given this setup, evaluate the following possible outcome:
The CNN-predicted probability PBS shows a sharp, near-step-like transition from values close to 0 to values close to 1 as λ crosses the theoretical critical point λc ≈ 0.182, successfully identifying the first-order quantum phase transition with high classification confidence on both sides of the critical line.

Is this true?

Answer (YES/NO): YES